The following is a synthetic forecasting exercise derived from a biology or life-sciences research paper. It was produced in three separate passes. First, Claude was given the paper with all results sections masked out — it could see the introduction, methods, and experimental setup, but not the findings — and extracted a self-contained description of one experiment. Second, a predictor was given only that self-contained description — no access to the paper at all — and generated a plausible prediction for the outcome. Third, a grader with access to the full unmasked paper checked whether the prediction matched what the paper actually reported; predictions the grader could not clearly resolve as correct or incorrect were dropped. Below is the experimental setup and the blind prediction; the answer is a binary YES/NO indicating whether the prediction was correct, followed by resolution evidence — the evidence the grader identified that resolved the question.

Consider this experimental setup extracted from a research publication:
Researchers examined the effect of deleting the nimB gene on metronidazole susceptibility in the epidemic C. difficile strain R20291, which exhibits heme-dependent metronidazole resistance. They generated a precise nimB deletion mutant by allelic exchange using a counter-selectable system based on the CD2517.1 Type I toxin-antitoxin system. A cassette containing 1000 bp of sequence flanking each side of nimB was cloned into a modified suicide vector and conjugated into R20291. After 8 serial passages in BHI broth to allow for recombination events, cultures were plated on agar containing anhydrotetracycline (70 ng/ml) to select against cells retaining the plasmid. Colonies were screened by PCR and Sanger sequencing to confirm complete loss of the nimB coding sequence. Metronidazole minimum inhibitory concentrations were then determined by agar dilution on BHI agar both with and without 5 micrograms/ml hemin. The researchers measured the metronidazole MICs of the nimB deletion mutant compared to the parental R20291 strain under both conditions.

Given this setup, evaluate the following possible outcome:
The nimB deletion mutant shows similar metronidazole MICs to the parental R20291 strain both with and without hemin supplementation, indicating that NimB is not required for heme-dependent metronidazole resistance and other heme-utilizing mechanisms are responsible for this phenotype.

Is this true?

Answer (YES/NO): NO